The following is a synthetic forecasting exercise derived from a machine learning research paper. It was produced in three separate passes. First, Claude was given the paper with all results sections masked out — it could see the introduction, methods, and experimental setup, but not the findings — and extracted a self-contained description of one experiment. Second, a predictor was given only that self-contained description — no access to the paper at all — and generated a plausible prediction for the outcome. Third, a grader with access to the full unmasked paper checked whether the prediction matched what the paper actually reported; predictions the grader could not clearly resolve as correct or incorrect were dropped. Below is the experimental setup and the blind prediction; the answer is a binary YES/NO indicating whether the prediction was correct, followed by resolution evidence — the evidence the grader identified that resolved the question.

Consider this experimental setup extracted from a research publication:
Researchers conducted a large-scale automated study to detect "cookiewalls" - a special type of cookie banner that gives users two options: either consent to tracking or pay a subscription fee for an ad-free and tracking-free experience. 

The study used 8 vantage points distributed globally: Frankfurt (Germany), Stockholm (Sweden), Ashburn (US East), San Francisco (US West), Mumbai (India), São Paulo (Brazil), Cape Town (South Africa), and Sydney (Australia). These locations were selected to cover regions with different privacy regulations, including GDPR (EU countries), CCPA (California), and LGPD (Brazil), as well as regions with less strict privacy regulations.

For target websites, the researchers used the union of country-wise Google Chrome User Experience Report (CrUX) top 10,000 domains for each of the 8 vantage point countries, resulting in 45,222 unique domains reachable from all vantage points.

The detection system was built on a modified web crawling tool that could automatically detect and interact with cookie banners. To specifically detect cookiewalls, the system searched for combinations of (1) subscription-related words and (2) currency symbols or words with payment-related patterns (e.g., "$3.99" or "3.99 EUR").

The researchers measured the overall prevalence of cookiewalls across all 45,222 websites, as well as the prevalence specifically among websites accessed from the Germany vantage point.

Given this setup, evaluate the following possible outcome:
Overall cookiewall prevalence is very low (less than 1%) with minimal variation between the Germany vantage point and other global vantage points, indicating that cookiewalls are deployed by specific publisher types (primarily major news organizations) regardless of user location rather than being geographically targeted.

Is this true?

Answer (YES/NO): NO